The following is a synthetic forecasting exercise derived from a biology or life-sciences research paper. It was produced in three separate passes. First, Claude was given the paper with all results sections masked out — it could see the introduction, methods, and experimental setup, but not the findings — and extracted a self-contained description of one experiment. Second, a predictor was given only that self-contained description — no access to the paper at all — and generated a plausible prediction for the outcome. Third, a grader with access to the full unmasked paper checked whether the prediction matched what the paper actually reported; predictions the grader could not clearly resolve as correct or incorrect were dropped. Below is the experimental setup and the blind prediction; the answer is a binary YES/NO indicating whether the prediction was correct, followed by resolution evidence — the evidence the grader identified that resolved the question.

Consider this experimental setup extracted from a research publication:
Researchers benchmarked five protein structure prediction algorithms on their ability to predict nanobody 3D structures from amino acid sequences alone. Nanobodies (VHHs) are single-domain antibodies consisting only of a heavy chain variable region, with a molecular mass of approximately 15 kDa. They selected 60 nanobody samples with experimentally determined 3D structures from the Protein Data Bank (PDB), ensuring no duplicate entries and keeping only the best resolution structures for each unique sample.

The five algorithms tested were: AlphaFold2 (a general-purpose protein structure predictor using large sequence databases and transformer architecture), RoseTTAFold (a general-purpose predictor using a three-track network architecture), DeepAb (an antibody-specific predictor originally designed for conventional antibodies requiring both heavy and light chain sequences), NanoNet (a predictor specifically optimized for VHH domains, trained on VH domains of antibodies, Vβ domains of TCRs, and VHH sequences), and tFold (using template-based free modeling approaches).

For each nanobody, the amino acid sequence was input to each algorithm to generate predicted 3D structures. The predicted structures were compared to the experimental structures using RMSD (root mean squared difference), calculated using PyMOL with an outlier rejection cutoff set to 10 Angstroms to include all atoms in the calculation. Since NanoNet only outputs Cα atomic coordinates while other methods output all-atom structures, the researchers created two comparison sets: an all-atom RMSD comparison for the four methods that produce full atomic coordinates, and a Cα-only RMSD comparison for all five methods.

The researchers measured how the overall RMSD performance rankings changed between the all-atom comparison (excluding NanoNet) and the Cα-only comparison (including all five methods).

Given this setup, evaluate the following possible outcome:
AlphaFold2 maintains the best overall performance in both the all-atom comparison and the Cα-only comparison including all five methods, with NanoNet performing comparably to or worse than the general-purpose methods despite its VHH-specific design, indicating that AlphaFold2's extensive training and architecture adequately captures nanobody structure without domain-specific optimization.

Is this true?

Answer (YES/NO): NO